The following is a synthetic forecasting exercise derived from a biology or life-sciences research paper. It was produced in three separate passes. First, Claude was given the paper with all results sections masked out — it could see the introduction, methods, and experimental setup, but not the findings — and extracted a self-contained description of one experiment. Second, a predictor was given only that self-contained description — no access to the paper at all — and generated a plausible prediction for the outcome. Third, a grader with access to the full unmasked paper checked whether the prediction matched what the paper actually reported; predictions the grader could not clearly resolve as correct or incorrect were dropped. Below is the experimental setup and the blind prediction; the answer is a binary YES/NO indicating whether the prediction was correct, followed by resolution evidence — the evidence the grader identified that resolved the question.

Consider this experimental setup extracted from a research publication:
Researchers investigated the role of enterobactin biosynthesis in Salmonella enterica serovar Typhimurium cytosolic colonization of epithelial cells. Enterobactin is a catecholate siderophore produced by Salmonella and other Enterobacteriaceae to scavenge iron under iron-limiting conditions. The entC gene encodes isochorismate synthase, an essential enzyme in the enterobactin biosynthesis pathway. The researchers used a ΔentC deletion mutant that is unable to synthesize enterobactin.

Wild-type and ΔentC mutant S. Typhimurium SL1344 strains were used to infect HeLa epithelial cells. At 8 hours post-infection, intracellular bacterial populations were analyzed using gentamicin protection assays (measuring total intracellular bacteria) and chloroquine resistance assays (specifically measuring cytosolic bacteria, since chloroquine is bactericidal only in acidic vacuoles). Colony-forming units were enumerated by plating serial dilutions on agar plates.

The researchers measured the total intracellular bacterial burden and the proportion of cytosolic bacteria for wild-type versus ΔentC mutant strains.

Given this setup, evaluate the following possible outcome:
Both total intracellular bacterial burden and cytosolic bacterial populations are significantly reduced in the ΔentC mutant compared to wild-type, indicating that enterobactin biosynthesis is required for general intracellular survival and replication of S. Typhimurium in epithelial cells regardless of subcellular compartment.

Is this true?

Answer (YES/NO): NO